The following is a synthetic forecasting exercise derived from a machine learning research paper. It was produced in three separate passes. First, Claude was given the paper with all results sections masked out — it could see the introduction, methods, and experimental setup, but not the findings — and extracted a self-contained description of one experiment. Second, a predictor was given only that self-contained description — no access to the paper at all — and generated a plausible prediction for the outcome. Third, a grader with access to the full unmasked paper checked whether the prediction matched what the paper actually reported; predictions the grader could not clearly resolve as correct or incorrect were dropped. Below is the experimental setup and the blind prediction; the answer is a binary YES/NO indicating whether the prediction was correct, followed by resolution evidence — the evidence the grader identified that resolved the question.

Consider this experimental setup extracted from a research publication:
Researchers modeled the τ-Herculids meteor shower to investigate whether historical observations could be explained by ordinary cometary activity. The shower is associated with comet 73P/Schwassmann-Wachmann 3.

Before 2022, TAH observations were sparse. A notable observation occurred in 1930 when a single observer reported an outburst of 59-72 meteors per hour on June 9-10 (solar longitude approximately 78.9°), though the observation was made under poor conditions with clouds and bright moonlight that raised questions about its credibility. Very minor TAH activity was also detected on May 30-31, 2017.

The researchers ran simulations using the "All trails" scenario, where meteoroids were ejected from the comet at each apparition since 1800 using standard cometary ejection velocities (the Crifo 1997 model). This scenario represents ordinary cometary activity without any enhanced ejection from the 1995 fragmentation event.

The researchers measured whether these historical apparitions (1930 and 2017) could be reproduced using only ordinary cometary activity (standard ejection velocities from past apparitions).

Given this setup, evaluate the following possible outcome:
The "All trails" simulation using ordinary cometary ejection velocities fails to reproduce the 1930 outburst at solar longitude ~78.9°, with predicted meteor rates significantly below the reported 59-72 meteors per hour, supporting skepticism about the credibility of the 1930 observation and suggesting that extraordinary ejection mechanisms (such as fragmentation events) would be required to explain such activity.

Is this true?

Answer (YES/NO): NO